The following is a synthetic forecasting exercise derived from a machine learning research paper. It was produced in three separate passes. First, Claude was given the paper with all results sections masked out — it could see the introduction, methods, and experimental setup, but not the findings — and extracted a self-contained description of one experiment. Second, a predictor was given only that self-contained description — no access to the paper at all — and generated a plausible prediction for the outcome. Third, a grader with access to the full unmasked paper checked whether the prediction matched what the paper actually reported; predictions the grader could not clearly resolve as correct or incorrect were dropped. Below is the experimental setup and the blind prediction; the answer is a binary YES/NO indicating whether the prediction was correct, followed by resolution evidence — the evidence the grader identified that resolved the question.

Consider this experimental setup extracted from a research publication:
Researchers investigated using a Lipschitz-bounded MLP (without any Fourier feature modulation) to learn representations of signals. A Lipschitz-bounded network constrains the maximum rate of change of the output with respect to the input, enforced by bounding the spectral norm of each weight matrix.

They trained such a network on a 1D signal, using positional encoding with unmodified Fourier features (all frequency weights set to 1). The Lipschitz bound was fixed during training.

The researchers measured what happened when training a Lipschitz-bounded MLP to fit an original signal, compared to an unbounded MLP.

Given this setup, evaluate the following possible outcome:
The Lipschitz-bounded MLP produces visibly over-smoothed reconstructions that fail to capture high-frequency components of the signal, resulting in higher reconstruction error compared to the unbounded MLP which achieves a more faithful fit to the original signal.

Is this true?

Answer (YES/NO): YES